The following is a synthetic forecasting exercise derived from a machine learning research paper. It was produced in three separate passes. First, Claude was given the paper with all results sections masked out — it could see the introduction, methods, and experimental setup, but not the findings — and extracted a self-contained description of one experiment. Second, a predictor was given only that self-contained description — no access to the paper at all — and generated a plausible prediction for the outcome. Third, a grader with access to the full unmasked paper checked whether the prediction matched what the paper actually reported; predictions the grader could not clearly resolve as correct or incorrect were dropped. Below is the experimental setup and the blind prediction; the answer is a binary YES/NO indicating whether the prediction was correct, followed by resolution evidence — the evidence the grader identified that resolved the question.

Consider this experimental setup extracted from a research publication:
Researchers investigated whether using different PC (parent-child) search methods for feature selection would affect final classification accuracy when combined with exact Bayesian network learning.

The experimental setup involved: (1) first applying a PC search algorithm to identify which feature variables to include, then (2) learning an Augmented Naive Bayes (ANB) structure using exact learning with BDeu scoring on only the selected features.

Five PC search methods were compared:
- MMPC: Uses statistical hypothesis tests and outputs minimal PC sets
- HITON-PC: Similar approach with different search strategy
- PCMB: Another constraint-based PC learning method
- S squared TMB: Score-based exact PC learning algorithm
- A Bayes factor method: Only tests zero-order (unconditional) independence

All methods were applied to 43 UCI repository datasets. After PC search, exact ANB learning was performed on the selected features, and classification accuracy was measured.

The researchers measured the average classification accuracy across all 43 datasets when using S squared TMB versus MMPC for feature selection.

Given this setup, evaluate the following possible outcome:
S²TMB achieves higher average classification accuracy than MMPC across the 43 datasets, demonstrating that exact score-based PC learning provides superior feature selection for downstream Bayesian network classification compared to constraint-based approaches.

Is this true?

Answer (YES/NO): YES